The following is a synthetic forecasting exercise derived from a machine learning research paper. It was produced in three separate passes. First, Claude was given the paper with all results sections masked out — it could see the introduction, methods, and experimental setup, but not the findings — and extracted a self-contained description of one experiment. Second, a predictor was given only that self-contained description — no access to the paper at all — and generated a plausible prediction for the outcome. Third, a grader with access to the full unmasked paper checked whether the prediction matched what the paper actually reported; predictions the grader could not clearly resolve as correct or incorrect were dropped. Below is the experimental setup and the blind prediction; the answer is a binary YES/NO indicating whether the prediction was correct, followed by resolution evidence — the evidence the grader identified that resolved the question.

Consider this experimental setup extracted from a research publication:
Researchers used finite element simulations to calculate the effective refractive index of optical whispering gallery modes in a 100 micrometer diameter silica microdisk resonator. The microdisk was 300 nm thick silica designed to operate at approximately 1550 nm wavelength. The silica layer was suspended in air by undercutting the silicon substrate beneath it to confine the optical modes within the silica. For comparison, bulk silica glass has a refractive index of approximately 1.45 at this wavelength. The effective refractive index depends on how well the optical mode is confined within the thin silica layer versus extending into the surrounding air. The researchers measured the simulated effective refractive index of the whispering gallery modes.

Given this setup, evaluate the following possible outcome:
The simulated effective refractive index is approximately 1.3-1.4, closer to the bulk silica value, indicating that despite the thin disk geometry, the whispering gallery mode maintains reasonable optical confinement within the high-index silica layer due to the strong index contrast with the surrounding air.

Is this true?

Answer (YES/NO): NO